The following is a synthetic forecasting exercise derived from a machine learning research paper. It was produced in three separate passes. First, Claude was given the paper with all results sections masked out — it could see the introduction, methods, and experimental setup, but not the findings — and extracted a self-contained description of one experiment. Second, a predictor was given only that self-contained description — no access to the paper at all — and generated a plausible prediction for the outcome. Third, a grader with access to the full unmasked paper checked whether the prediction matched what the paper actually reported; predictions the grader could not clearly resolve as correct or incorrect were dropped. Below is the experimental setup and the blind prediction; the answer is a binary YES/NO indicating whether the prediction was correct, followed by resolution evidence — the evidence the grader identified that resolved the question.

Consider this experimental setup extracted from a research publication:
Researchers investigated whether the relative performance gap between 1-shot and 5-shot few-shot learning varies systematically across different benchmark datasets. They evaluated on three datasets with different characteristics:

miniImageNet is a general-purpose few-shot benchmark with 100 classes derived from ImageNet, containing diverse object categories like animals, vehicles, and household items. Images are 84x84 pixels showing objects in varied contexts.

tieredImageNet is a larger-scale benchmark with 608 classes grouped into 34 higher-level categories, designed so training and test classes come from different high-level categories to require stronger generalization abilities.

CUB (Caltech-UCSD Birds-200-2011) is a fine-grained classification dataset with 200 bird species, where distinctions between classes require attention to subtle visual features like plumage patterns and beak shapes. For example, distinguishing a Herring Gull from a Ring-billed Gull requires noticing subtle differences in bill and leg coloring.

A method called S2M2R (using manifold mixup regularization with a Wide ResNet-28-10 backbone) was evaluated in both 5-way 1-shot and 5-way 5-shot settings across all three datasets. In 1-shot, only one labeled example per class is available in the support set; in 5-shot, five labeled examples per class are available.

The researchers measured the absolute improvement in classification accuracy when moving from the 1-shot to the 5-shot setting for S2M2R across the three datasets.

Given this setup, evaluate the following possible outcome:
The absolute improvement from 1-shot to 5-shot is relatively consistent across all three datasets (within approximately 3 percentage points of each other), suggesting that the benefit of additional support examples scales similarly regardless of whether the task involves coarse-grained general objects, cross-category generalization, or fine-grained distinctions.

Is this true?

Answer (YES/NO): NO